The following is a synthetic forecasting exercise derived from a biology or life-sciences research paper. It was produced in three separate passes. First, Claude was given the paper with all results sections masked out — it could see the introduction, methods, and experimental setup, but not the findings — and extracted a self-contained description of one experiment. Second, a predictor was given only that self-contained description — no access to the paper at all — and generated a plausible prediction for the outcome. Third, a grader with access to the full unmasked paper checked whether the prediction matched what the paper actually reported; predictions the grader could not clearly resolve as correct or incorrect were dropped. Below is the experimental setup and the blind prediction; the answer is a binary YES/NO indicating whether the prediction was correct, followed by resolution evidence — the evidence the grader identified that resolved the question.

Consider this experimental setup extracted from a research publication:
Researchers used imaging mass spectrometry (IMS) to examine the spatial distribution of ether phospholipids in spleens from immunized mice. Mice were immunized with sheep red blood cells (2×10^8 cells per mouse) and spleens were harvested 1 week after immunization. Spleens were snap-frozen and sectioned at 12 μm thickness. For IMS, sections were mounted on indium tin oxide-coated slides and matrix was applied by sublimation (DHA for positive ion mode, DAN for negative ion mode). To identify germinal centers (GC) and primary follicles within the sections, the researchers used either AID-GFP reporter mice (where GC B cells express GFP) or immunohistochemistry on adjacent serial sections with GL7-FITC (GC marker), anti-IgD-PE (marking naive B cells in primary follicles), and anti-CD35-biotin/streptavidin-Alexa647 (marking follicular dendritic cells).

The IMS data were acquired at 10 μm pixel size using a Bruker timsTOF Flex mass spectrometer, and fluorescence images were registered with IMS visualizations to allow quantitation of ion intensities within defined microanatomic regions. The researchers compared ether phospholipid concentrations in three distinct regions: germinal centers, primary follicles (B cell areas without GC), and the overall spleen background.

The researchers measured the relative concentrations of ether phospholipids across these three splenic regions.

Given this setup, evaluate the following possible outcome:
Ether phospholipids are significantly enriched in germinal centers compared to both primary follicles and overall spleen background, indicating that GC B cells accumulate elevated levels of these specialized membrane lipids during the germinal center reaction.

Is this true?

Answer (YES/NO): YES